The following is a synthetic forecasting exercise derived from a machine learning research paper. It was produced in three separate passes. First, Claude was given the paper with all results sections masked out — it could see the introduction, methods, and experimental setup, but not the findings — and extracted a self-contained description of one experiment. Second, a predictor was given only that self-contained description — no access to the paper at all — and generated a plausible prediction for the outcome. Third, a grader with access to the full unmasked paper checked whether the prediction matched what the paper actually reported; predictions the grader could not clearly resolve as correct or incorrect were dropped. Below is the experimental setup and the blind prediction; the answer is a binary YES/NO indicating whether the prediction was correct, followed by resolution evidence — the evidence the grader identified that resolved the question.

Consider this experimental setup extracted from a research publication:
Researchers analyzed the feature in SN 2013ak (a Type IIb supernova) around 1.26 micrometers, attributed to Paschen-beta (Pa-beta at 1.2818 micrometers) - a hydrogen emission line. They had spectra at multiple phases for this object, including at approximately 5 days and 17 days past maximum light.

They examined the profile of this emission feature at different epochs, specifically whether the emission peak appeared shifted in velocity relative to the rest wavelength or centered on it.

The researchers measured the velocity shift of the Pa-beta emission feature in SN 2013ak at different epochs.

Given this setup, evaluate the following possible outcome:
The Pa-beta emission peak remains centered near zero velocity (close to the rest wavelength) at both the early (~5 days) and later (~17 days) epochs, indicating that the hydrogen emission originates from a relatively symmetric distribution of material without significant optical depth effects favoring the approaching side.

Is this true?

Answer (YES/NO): NO